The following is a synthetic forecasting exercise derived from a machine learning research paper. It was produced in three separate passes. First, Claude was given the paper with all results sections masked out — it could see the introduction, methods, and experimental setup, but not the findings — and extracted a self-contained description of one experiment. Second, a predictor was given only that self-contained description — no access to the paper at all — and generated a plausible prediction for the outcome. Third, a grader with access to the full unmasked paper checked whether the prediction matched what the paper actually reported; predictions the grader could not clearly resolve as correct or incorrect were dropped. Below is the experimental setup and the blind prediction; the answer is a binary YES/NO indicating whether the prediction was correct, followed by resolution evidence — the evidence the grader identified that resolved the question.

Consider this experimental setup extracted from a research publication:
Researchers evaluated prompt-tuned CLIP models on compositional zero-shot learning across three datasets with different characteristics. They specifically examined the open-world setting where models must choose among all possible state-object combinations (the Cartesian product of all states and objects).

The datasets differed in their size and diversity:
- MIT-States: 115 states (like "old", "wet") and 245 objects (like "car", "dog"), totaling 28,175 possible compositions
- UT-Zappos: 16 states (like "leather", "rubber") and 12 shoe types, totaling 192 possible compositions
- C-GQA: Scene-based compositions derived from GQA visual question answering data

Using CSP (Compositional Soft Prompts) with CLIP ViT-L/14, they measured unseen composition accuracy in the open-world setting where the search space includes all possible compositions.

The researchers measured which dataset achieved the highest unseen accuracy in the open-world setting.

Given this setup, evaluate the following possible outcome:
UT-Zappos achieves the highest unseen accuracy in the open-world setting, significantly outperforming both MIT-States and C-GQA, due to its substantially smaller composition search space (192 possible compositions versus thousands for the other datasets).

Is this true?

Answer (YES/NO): YES